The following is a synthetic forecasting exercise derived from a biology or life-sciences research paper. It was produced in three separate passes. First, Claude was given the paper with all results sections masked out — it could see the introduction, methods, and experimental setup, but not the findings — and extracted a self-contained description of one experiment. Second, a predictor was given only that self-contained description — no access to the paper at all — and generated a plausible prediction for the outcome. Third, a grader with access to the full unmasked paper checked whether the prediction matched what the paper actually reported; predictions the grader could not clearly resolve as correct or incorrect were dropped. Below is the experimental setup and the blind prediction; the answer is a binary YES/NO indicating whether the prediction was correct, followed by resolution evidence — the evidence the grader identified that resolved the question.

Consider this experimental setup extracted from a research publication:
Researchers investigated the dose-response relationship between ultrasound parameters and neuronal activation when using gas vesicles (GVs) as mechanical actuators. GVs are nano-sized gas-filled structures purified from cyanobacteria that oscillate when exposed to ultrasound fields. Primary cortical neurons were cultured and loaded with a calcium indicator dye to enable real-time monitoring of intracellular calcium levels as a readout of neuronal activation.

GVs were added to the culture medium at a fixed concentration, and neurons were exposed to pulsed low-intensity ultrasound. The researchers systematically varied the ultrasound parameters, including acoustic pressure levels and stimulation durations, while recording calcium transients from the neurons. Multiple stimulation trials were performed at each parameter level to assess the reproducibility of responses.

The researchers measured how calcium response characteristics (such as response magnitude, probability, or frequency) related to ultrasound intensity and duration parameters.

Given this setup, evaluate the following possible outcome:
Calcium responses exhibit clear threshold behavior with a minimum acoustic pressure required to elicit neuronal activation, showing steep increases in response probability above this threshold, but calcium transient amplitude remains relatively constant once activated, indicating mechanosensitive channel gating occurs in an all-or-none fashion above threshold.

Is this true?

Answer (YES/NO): NO